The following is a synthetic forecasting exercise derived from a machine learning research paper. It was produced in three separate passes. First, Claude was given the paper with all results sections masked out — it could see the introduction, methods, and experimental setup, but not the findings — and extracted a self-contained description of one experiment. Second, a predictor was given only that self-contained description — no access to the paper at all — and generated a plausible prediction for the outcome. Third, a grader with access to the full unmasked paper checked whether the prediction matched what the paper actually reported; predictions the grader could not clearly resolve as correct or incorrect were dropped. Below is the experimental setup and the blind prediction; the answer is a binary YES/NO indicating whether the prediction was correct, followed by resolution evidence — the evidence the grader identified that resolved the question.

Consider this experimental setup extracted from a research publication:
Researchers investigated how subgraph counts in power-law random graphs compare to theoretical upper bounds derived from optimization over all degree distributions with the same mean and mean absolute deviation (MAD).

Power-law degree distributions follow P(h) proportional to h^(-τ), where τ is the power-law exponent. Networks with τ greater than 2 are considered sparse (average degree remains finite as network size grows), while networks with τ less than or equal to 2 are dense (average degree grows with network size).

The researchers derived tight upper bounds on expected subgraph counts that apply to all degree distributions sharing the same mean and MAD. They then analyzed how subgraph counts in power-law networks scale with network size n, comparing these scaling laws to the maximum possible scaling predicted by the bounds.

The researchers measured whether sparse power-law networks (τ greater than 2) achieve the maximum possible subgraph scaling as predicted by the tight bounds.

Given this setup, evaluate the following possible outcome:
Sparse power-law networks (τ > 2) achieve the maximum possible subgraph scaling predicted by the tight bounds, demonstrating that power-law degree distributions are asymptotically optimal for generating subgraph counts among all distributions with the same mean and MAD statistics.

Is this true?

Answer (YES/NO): NO